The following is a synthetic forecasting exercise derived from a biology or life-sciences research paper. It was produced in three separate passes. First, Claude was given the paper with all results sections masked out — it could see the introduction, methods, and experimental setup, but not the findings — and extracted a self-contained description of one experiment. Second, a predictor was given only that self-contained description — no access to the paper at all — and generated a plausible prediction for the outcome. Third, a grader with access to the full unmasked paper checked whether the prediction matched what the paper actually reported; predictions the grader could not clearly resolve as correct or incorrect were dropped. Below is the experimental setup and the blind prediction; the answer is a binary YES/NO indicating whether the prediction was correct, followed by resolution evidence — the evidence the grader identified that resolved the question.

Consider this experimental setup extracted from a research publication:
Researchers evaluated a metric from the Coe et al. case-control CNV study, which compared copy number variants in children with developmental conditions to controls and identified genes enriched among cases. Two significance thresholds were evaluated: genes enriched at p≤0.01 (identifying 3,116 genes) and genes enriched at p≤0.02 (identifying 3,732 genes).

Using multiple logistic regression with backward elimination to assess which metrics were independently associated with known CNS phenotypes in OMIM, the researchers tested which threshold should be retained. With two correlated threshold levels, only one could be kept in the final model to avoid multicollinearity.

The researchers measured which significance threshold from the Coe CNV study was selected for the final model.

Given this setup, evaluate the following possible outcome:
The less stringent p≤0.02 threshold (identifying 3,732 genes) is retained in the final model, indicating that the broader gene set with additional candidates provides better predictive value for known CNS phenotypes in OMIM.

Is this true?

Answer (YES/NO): NO